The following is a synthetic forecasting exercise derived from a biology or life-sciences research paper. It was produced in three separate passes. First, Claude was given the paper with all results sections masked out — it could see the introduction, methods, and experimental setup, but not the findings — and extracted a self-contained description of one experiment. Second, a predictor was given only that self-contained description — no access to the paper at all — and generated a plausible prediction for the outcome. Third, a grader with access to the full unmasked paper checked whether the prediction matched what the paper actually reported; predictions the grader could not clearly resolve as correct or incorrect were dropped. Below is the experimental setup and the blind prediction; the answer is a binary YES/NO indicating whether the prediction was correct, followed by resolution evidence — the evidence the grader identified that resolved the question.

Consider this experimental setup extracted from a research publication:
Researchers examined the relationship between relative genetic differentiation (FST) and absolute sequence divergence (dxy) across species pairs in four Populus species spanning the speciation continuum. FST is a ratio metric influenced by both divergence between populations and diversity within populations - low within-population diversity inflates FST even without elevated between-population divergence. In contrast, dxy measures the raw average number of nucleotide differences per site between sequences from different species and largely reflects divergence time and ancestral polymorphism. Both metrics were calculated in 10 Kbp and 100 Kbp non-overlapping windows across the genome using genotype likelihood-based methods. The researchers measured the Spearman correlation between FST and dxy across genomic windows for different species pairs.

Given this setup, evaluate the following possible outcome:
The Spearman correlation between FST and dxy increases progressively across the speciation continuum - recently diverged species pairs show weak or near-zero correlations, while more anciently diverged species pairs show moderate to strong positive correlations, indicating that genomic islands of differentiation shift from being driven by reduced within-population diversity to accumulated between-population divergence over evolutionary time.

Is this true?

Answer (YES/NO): NO